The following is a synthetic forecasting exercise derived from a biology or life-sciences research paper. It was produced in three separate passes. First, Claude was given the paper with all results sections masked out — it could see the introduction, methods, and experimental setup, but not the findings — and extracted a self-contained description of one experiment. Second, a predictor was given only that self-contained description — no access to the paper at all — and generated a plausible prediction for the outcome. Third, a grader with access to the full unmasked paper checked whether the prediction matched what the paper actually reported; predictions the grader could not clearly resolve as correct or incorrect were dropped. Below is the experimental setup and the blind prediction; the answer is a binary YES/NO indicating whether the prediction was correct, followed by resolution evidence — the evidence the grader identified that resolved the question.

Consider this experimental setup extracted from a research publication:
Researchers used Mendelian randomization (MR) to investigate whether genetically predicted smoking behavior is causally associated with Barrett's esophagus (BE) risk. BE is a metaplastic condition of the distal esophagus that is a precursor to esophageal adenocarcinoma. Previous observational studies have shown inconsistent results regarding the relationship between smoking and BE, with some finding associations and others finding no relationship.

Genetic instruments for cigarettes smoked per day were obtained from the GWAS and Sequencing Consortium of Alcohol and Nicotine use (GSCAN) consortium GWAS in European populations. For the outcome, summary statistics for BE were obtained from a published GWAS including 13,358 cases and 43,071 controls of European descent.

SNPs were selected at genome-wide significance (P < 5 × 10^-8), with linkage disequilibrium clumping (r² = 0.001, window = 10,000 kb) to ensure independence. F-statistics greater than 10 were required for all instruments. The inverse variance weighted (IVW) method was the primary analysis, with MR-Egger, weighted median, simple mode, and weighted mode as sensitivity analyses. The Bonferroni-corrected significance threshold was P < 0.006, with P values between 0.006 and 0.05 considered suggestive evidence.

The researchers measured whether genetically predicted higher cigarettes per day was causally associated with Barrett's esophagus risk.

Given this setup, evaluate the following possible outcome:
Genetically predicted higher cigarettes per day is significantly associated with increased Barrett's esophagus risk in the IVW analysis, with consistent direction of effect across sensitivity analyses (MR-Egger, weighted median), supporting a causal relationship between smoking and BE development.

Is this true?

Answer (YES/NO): YES